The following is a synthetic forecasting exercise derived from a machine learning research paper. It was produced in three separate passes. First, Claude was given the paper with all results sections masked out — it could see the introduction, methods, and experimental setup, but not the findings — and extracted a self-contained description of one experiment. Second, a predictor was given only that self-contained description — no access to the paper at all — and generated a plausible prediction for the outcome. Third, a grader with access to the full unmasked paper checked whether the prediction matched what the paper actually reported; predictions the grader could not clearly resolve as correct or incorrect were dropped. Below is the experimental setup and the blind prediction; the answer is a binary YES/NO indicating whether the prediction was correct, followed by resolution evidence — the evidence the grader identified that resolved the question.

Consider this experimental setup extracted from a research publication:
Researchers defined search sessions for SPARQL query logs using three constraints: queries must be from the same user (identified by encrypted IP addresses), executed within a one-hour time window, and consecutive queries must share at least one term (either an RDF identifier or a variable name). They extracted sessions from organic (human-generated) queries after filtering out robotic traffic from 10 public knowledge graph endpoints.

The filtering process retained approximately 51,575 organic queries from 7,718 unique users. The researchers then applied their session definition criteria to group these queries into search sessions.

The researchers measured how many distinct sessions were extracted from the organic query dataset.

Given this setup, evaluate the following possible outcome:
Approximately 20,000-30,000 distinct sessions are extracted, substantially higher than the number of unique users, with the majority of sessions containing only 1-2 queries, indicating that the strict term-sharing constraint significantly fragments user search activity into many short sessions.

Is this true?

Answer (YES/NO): NO